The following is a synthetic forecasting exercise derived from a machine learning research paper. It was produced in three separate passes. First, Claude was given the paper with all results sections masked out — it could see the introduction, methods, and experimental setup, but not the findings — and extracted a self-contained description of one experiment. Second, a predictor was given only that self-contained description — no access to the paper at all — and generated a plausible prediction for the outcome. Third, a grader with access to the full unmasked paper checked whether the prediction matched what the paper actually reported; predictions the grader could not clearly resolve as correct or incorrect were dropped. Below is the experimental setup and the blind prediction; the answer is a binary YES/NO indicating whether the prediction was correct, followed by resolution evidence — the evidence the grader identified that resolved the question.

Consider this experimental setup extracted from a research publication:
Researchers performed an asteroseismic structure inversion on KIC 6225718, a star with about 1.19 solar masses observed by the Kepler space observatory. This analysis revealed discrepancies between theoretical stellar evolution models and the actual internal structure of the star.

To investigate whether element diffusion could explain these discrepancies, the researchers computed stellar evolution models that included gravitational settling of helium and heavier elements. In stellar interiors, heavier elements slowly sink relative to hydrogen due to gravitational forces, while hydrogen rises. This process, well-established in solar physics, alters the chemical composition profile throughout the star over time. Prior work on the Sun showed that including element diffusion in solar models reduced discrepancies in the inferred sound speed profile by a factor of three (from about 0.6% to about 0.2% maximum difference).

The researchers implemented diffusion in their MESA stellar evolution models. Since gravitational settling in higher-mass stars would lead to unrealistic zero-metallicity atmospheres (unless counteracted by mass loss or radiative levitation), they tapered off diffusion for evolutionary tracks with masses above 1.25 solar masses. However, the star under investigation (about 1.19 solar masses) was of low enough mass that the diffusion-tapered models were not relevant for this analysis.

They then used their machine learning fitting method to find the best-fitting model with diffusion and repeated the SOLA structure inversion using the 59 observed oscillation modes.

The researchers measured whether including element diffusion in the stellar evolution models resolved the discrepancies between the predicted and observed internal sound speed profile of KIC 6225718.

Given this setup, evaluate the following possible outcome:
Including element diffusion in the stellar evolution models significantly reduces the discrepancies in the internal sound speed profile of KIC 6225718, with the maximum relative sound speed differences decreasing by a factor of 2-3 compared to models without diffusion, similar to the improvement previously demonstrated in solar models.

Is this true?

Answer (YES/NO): NO